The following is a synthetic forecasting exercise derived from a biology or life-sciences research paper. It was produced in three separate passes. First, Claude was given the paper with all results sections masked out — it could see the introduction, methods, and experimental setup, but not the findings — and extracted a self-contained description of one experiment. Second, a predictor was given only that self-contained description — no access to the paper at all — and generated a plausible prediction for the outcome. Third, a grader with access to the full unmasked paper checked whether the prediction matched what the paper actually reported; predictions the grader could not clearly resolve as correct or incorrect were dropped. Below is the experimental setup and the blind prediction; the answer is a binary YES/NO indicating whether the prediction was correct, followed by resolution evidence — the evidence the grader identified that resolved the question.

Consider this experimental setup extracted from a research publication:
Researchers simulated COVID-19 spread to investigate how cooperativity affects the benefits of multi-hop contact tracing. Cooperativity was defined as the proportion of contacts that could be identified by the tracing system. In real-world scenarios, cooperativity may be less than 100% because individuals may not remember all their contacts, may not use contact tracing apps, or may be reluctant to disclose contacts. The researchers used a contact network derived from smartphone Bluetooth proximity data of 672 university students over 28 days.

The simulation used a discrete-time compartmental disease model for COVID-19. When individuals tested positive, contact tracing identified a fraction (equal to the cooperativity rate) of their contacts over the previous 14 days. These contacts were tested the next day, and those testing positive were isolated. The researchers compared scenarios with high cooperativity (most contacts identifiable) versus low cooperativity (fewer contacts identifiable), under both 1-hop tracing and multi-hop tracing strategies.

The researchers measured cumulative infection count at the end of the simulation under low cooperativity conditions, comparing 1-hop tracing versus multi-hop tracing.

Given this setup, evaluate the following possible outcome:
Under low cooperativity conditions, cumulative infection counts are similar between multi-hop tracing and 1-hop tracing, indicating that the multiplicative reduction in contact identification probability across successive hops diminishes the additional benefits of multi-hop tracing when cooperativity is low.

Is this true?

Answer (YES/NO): NO